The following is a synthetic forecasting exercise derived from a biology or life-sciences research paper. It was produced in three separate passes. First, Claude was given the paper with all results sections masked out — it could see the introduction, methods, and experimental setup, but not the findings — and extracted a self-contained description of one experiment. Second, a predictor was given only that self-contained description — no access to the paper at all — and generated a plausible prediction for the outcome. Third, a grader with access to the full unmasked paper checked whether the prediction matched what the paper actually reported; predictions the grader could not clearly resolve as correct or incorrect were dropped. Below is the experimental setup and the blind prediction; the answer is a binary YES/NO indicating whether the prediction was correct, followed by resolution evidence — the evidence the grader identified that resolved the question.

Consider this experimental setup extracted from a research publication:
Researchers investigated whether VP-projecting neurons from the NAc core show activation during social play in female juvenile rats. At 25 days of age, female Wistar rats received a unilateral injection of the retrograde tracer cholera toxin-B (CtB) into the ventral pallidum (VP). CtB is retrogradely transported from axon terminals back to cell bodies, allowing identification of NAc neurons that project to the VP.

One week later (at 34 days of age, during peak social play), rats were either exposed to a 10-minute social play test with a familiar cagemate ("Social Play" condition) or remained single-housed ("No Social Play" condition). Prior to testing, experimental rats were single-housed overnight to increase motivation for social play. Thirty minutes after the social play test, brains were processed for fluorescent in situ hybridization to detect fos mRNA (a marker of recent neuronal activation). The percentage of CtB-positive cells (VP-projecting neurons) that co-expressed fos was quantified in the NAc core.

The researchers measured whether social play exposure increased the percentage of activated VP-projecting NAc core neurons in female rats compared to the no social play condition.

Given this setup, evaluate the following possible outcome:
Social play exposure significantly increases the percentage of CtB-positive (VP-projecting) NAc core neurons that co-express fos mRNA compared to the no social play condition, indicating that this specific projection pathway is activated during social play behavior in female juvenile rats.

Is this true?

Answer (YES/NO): NO